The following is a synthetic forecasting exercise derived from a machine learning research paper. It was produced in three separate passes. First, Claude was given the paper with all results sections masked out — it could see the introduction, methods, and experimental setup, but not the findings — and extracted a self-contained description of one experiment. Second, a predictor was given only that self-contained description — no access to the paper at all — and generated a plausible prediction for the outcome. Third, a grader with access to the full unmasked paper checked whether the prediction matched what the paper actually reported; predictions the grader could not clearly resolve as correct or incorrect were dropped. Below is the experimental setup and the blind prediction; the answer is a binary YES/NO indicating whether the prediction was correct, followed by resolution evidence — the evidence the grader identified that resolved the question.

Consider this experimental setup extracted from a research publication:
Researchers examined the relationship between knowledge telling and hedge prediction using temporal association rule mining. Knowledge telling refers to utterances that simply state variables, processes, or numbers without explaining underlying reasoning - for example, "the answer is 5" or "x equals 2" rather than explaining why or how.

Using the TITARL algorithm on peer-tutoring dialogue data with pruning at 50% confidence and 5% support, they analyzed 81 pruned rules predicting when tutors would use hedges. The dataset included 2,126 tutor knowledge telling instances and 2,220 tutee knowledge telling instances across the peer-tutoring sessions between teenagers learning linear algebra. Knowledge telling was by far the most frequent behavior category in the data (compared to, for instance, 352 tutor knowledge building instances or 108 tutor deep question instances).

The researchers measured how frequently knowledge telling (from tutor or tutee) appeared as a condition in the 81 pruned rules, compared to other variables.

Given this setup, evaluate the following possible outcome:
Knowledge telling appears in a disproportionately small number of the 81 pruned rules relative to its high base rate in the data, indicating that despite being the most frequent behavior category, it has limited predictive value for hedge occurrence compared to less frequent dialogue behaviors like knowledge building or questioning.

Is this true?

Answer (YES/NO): NO